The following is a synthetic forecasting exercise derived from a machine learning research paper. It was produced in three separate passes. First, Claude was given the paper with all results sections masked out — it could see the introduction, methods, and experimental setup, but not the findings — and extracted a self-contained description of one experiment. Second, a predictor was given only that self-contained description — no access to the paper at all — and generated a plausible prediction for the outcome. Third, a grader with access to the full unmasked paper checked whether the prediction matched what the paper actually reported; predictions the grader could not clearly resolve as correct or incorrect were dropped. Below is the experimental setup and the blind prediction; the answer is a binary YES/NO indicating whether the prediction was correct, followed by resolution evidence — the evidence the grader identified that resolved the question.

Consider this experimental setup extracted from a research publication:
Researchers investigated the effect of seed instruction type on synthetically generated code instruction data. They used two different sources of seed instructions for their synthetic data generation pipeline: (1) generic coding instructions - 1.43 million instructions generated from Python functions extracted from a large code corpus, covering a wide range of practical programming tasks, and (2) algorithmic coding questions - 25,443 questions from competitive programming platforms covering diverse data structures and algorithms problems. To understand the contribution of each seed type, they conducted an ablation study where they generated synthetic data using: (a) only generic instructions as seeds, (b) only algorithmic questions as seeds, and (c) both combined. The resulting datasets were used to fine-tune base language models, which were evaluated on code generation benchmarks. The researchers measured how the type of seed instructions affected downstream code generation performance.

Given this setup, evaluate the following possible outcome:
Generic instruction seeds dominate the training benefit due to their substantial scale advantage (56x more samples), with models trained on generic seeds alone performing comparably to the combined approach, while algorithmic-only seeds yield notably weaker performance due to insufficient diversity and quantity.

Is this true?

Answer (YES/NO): NO